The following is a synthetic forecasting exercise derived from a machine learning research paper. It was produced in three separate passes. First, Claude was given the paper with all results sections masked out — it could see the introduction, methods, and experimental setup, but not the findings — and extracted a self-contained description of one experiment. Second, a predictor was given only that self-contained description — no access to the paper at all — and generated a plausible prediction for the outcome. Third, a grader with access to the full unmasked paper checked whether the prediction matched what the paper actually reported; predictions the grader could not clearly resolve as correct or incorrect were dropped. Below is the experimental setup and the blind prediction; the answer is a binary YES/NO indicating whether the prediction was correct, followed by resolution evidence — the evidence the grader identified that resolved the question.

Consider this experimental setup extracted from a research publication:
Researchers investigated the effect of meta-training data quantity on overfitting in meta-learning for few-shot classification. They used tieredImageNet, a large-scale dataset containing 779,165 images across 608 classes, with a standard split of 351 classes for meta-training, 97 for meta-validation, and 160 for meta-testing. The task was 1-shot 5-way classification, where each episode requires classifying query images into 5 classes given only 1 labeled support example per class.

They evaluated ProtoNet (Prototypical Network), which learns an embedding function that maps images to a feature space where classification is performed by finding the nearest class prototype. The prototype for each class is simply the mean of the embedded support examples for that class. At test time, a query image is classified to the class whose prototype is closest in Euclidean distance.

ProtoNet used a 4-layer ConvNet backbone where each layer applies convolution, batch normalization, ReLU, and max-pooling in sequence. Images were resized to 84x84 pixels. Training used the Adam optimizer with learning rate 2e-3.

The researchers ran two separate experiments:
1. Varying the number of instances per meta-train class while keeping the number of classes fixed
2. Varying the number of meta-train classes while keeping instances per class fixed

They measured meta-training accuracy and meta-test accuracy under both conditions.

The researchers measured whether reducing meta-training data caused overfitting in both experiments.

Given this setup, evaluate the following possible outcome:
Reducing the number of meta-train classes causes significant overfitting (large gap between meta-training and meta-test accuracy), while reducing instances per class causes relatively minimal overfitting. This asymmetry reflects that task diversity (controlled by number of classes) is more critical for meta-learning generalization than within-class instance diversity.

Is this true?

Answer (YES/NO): NO